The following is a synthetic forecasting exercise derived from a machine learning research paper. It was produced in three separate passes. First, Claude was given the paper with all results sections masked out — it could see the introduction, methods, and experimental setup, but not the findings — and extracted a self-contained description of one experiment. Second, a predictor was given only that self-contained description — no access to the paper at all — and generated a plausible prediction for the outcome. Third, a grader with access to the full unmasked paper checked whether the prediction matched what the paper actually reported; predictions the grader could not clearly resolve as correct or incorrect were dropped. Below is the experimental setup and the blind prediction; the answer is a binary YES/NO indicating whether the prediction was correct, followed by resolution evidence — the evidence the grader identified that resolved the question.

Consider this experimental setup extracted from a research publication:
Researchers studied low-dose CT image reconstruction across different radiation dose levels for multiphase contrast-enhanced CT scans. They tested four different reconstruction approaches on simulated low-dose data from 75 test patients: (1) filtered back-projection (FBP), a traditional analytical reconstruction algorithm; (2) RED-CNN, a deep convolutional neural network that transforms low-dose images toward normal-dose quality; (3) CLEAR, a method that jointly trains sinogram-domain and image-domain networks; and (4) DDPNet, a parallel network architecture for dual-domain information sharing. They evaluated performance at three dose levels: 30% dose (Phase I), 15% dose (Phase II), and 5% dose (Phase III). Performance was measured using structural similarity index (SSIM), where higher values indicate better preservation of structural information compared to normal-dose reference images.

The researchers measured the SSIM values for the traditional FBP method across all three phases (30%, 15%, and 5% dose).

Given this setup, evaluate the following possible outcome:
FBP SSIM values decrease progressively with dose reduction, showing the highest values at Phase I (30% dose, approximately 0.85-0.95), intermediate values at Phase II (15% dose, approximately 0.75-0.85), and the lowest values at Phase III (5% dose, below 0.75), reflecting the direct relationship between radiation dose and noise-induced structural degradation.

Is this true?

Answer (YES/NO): NO